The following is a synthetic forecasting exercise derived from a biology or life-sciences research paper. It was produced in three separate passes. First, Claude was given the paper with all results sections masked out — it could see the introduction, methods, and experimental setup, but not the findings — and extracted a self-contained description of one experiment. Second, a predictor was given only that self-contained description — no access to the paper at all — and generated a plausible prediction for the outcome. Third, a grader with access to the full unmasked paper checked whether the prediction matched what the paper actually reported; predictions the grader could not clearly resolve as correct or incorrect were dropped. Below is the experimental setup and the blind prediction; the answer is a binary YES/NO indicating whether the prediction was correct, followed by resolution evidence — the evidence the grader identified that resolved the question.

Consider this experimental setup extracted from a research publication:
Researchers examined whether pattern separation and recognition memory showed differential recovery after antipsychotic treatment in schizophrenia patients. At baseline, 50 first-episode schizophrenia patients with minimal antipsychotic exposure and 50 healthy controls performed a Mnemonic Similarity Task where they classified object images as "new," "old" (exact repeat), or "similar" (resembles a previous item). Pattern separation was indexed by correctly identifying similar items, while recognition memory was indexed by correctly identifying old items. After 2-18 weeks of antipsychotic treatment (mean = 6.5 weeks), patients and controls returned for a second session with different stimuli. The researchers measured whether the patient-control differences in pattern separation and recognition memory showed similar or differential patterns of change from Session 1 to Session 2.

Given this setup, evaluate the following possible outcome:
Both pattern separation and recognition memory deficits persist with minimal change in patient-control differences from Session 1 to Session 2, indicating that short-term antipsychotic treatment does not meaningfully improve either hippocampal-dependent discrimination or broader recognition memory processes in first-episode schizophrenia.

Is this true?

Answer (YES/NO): YES